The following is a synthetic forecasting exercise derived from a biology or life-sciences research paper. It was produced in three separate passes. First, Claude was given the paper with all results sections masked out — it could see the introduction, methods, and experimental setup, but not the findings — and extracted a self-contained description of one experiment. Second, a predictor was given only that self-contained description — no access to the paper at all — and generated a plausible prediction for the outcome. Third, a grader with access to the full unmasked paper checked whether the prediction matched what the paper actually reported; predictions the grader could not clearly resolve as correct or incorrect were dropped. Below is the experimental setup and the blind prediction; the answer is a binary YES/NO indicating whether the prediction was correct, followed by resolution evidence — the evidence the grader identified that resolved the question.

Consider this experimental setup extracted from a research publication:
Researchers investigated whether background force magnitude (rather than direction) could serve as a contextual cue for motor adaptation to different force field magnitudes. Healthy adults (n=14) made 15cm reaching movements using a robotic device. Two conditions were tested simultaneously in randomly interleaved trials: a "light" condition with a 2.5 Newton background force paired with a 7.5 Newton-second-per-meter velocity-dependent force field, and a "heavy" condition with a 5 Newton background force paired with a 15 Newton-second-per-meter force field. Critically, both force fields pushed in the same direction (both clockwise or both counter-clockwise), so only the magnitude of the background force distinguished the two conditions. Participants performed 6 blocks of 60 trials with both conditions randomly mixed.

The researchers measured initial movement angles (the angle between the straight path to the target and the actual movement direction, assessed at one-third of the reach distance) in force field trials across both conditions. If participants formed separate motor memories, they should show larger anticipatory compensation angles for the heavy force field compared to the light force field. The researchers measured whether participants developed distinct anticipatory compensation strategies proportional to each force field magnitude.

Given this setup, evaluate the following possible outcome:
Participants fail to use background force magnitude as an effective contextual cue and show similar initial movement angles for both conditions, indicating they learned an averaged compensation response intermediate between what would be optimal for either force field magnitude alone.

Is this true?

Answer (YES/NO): NO